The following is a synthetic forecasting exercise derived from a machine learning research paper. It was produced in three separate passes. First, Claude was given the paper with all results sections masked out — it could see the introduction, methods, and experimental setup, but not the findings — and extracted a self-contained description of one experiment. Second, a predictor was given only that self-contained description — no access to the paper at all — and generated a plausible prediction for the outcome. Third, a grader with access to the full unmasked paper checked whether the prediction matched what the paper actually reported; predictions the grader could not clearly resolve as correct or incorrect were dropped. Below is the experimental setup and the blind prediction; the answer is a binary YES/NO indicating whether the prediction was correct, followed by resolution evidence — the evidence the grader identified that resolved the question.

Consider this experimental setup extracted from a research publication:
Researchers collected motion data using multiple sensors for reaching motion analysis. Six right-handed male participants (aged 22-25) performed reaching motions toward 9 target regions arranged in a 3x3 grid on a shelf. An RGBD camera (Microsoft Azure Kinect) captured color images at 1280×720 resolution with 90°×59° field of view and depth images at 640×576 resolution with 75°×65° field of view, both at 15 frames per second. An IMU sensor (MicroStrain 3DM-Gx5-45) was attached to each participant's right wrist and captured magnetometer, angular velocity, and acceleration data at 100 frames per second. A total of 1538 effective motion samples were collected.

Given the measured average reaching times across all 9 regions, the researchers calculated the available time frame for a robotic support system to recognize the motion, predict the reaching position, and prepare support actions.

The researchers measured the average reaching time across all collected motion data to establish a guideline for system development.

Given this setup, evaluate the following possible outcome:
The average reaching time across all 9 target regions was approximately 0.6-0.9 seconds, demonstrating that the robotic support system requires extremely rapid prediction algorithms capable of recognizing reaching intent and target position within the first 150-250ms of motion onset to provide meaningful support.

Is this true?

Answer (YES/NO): NO